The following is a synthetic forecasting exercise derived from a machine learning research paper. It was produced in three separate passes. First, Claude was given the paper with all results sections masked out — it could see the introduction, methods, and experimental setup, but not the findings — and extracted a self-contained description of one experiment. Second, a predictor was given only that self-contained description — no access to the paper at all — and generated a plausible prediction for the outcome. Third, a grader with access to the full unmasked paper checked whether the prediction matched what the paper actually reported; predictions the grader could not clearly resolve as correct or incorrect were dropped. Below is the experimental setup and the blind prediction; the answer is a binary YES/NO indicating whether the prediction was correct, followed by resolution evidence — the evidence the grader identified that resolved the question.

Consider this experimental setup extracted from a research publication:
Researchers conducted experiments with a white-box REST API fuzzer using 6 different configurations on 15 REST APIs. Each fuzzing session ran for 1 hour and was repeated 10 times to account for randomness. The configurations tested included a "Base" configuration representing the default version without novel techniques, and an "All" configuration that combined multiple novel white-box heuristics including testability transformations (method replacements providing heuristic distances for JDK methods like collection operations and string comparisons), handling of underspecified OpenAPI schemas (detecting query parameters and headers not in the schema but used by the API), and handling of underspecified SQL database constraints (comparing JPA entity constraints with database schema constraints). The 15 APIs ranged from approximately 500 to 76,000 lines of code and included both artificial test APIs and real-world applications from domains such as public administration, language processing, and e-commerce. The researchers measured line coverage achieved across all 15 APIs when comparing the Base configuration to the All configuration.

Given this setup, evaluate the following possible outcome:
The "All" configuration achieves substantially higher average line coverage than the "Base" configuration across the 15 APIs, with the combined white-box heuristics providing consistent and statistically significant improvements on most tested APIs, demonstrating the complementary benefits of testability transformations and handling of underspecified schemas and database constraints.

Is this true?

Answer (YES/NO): NO